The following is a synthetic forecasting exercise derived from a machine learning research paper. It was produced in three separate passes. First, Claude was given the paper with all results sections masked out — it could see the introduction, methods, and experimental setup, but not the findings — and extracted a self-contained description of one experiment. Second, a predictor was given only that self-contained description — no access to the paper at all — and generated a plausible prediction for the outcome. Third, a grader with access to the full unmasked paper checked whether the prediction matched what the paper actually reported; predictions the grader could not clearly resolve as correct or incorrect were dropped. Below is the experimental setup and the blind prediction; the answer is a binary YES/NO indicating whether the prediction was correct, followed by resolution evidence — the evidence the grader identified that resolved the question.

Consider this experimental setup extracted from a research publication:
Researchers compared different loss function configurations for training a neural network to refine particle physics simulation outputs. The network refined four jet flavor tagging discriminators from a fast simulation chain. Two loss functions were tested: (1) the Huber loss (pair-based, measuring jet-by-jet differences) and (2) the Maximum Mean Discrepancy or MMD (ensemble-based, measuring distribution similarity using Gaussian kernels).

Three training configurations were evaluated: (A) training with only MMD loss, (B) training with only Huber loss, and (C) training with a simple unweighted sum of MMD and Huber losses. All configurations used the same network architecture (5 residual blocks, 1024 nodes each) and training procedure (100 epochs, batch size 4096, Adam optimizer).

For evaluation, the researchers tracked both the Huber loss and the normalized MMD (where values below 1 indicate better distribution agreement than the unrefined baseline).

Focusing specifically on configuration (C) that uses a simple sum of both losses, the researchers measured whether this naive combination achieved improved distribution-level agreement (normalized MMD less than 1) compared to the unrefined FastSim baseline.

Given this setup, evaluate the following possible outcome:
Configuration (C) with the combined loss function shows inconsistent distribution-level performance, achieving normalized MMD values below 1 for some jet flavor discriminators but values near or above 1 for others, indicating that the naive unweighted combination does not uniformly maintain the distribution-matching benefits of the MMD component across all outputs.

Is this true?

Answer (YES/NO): NO